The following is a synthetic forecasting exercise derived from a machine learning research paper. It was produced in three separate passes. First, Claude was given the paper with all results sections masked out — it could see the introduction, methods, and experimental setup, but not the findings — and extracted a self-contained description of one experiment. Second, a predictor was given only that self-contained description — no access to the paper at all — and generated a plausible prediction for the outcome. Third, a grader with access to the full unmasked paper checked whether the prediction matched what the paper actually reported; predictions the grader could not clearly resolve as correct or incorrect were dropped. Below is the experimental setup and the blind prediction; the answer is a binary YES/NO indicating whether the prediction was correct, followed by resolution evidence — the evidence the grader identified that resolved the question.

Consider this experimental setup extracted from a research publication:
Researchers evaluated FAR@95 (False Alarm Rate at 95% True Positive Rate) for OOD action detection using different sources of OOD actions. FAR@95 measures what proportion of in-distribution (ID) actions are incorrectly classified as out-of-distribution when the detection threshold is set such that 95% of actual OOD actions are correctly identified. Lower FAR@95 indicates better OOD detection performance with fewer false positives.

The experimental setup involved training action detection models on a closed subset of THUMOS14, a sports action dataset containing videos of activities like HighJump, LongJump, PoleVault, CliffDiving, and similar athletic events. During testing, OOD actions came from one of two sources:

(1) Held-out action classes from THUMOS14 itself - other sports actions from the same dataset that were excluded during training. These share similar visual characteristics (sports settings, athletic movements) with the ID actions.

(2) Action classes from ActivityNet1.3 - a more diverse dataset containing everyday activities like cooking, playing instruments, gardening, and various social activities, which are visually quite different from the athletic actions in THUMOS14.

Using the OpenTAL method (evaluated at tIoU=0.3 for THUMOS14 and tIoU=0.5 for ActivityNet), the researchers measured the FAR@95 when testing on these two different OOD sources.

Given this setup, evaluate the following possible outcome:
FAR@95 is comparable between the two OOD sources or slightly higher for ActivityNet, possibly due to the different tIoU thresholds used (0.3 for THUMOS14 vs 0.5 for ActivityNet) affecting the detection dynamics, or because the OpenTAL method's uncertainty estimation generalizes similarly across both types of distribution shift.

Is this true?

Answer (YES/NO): NO